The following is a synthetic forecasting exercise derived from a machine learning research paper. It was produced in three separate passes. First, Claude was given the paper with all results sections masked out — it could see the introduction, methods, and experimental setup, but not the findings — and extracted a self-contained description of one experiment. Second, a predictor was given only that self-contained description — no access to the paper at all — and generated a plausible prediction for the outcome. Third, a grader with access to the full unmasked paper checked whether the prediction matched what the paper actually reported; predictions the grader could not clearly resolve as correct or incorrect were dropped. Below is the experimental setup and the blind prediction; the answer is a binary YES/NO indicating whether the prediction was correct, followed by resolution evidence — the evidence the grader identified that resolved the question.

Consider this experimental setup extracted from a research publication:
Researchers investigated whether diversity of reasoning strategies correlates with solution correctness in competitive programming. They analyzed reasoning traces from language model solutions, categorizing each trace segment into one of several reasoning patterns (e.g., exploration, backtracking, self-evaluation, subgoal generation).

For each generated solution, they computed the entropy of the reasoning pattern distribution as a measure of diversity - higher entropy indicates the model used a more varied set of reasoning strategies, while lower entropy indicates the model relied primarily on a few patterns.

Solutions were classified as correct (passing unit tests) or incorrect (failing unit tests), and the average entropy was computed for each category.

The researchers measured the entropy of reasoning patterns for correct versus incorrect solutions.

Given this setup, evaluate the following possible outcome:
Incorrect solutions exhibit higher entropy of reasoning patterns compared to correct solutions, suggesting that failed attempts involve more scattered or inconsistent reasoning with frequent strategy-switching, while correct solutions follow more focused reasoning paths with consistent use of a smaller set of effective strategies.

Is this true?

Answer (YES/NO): NO